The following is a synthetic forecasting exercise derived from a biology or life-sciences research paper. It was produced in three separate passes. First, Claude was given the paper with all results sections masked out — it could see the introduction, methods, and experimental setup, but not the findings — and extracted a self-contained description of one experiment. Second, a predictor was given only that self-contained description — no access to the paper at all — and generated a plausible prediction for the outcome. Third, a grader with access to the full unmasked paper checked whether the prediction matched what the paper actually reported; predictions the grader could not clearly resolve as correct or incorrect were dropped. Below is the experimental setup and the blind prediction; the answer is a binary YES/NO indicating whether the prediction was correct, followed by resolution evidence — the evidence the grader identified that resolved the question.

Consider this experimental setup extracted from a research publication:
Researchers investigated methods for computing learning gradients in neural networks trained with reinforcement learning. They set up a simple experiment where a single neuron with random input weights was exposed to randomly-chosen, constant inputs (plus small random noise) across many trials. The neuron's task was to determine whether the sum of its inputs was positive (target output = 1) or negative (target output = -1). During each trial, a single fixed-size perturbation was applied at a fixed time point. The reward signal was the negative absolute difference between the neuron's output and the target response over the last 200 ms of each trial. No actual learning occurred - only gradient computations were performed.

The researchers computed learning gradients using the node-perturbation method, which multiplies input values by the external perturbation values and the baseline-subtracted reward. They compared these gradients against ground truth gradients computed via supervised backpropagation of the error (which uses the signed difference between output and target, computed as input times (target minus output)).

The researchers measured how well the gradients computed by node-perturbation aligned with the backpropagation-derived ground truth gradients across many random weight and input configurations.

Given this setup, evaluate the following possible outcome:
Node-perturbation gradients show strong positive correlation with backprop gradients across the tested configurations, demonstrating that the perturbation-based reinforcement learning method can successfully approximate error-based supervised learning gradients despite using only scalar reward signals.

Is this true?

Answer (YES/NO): YES